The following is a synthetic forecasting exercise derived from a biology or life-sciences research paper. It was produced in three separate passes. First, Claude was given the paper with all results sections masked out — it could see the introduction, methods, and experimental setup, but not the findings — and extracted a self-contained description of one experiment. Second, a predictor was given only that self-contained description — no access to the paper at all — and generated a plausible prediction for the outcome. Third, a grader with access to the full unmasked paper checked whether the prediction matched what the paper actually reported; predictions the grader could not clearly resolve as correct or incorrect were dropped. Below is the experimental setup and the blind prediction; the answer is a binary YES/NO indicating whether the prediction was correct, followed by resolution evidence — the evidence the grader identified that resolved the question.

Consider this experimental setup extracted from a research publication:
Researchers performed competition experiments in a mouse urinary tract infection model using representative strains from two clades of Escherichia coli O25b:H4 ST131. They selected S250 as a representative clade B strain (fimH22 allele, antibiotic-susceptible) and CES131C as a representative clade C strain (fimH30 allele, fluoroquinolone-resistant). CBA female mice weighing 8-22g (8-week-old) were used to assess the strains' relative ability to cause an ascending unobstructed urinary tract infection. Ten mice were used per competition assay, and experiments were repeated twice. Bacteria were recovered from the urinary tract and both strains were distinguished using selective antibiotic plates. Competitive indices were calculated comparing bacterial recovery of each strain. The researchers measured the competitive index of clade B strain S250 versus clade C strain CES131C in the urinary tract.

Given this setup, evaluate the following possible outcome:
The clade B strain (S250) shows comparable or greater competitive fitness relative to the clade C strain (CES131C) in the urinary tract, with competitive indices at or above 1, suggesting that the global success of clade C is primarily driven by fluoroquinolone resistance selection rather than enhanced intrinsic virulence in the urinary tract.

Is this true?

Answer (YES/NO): YES